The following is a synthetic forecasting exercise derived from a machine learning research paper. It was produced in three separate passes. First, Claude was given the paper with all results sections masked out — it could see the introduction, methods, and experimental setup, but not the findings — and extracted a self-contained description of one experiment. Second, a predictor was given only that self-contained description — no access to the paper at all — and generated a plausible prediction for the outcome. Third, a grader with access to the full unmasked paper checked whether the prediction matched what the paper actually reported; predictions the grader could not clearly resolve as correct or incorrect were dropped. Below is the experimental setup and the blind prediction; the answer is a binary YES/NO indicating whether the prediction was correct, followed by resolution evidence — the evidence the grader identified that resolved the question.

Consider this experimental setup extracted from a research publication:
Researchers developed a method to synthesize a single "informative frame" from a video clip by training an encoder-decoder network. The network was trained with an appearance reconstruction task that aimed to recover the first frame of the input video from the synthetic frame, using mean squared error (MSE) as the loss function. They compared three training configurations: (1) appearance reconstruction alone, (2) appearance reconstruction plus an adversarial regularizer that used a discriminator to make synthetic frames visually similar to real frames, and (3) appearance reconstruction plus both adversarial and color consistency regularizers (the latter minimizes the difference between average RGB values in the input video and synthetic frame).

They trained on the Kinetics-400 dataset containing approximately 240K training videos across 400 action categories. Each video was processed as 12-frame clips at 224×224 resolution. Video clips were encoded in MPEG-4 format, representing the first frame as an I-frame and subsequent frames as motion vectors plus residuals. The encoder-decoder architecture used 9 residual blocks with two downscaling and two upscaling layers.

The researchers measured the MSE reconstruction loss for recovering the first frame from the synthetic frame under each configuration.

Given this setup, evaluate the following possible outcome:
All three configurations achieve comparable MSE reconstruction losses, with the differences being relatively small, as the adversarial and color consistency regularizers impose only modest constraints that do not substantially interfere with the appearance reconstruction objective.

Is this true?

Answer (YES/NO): NO